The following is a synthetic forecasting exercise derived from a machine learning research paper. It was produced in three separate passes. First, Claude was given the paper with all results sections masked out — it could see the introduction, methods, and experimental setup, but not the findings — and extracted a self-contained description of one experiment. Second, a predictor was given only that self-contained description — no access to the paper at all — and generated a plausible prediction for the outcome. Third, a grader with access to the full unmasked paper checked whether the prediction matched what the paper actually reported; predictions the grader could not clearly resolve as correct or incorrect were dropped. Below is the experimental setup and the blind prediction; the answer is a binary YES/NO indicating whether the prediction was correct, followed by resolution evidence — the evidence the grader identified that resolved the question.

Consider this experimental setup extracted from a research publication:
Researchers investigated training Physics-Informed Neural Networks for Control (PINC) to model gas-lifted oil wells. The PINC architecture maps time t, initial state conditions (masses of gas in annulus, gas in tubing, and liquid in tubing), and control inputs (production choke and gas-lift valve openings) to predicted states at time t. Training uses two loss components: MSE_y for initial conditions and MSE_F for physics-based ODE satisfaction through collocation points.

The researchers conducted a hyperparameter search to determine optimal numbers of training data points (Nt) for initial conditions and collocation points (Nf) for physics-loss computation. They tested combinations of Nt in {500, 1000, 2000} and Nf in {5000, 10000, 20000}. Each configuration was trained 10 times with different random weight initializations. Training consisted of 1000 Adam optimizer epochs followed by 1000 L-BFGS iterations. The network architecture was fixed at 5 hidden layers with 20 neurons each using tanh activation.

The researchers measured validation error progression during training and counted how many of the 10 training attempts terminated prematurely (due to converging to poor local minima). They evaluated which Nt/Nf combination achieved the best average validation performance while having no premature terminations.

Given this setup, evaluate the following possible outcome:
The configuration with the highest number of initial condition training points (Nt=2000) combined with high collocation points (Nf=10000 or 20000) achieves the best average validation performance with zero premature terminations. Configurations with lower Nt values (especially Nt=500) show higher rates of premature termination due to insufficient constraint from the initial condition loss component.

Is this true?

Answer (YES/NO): NO